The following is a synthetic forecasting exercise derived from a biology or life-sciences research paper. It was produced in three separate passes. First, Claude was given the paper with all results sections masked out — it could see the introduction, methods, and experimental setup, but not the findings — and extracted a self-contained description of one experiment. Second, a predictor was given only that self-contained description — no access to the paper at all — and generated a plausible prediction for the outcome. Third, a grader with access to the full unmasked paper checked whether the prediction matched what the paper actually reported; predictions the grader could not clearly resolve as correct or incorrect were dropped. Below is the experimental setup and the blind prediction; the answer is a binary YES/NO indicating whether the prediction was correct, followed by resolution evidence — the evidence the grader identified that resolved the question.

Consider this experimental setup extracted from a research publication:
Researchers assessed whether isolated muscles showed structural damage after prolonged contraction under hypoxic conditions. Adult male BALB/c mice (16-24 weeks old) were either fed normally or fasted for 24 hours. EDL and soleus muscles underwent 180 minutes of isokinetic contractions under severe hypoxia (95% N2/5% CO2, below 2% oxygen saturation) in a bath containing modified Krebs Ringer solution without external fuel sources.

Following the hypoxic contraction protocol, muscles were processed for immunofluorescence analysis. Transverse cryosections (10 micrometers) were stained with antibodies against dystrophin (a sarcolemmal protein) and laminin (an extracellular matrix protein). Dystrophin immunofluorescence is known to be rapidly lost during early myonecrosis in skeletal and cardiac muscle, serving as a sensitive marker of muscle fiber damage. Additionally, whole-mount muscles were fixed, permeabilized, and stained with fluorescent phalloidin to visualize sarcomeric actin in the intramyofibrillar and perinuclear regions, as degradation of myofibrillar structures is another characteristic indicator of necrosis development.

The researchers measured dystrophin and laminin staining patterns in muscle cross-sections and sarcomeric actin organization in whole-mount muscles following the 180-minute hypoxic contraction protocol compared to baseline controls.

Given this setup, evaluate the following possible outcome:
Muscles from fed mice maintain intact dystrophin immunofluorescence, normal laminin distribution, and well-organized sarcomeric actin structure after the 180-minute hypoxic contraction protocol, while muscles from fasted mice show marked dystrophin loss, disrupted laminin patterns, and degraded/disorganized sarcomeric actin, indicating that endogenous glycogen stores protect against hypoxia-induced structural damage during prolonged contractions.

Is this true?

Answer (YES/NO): NO